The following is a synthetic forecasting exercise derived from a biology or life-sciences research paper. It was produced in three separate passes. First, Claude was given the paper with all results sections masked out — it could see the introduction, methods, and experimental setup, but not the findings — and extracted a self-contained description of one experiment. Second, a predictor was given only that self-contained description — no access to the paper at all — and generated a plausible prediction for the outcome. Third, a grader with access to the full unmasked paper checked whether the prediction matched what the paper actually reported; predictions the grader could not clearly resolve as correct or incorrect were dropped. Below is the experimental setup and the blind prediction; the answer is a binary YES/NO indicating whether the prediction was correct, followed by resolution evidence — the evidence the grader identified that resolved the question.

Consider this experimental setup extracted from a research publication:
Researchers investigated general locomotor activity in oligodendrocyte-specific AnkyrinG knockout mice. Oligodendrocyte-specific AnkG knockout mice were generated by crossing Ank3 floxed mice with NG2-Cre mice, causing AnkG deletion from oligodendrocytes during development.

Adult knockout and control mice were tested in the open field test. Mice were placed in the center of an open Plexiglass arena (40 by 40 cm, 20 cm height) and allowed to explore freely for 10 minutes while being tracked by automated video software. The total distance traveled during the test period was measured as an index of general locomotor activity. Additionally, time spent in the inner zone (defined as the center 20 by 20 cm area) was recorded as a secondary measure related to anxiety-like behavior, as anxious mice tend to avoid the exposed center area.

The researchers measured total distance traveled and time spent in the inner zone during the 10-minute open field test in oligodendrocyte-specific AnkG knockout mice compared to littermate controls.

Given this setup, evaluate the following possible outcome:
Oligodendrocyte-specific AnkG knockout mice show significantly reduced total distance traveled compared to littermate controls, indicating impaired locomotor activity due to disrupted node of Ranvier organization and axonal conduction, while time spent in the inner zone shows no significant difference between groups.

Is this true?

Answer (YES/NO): NO